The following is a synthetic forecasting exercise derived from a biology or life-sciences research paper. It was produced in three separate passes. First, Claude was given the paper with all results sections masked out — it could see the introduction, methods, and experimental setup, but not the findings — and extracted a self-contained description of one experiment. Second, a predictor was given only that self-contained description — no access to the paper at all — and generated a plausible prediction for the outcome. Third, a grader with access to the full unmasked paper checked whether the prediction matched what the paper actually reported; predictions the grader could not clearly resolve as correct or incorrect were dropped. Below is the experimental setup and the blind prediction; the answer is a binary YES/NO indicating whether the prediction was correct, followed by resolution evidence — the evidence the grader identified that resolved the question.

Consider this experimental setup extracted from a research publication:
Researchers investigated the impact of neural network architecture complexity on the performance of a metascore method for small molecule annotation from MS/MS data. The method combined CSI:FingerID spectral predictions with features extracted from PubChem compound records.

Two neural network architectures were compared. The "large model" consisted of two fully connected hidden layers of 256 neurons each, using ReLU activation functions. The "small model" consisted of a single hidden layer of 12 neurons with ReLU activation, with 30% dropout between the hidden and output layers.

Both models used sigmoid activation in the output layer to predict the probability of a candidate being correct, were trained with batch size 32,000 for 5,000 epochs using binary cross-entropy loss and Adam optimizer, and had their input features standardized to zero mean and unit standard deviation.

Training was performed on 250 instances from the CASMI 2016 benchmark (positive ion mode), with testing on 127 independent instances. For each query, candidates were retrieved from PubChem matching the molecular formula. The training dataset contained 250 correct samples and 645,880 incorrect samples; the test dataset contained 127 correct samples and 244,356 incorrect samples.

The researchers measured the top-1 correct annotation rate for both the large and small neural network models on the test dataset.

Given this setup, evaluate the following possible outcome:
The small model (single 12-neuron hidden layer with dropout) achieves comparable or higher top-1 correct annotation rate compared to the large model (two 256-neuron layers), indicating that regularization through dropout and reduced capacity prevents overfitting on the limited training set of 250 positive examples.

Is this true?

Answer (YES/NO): YES